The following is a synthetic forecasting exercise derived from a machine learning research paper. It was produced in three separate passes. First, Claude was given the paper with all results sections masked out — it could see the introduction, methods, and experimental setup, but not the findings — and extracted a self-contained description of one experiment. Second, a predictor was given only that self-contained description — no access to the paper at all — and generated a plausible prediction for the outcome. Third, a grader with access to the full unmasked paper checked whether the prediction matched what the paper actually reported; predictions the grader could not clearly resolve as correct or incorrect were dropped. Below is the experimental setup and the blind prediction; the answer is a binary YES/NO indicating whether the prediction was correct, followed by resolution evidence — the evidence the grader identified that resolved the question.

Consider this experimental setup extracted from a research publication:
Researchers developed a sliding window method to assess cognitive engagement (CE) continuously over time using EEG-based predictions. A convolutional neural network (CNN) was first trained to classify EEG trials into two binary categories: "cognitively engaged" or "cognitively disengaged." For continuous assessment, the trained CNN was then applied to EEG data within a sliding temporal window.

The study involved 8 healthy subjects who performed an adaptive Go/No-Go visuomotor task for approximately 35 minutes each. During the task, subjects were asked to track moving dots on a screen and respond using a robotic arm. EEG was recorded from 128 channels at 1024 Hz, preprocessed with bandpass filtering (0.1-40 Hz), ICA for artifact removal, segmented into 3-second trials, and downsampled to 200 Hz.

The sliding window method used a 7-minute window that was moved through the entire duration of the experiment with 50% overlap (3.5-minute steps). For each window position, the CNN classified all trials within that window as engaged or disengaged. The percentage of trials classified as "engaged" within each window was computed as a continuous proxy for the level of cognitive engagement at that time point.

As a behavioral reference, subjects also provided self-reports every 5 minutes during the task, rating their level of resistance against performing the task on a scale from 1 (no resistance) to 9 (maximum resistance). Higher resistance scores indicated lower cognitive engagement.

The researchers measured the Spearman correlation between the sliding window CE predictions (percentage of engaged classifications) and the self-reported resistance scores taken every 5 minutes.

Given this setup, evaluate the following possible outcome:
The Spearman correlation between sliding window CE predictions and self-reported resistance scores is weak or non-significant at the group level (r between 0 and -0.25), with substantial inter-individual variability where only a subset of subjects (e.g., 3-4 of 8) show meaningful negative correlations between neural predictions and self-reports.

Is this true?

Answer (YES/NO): NO